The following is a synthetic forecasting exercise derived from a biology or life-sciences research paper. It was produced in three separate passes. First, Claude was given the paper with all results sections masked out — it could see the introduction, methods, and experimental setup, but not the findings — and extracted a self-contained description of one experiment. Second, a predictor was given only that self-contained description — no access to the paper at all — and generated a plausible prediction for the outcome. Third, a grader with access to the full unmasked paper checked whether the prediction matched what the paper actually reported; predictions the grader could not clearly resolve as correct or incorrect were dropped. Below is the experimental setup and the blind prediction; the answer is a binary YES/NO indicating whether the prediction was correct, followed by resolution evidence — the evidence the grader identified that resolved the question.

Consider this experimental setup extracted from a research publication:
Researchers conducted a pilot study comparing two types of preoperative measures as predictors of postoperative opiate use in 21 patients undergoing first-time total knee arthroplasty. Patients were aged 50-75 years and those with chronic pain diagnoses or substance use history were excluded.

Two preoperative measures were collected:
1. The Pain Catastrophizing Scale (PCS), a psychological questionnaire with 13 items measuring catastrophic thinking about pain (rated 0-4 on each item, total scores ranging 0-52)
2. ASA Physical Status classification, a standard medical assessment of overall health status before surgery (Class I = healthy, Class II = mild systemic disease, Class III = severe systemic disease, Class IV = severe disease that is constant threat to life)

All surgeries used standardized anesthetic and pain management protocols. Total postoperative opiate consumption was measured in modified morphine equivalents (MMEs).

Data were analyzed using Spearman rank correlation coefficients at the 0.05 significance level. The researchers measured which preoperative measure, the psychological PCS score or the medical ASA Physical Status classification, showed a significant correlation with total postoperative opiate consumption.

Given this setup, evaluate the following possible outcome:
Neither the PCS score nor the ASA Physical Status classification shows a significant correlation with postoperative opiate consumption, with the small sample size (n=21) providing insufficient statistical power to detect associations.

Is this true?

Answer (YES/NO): NO